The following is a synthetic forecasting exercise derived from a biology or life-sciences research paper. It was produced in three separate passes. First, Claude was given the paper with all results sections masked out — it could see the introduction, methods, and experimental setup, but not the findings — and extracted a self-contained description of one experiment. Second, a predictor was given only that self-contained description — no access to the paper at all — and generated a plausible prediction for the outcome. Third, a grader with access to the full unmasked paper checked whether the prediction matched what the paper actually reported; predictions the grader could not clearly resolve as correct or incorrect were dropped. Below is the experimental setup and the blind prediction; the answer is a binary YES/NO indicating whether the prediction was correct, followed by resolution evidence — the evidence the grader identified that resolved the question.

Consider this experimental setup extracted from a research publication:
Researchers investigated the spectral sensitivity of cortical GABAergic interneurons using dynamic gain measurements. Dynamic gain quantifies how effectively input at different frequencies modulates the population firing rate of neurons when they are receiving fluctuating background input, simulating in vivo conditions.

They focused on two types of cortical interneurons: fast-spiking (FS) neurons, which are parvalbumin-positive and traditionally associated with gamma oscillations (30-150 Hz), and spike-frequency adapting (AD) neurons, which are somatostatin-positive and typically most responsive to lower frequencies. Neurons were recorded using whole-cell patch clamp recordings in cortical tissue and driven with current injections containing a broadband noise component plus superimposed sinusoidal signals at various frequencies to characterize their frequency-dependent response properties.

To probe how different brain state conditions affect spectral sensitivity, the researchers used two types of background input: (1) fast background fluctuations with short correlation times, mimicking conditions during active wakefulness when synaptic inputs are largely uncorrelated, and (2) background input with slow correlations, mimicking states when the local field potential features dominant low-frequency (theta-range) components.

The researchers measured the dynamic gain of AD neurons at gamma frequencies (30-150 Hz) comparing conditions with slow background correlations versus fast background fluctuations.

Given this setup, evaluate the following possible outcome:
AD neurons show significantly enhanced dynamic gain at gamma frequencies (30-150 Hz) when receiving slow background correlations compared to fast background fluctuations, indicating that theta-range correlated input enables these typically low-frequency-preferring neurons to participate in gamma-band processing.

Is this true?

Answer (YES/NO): YES